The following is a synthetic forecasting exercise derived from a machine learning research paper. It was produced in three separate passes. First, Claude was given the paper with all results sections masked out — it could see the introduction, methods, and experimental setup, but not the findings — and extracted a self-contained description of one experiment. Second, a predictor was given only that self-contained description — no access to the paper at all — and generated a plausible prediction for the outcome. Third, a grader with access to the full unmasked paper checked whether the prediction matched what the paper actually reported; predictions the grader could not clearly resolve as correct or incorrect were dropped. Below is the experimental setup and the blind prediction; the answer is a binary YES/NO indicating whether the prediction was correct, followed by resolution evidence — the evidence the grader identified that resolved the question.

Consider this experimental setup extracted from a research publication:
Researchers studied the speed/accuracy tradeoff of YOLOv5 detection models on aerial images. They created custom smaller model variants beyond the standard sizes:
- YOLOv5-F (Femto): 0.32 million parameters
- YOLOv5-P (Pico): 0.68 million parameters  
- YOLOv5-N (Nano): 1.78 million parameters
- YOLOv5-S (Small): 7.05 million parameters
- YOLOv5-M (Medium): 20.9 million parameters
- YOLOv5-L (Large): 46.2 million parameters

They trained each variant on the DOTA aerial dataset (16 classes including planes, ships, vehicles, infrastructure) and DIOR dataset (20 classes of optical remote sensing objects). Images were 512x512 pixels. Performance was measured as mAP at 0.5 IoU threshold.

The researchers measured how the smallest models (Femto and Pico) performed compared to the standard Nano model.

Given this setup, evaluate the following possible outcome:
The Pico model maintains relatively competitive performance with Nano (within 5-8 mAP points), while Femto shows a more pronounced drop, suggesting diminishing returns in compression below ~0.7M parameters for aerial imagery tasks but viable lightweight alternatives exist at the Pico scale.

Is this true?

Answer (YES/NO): NO